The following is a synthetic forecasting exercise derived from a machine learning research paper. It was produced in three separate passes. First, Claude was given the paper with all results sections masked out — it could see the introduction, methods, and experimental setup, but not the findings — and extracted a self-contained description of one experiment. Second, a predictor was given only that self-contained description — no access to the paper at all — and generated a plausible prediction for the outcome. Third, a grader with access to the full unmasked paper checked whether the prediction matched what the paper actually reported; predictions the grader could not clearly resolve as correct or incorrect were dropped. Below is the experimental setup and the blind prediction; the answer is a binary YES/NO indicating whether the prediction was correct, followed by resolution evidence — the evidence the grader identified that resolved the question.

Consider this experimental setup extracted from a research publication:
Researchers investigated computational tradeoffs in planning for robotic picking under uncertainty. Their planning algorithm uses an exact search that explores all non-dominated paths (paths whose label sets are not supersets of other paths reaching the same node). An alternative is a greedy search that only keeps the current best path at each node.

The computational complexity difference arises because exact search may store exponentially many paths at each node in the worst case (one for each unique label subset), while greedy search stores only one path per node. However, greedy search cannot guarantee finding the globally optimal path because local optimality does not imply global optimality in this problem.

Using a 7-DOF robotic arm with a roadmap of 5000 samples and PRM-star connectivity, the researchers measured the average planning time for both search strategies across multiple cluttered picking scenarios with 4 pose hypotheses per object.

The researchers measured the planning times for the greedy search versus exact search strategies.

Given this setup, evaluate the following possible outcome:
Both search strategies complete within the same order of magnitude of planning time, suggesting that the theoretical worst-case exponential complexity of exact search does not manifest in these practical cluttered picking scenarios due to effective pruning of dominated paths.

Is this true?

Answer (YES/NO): YES